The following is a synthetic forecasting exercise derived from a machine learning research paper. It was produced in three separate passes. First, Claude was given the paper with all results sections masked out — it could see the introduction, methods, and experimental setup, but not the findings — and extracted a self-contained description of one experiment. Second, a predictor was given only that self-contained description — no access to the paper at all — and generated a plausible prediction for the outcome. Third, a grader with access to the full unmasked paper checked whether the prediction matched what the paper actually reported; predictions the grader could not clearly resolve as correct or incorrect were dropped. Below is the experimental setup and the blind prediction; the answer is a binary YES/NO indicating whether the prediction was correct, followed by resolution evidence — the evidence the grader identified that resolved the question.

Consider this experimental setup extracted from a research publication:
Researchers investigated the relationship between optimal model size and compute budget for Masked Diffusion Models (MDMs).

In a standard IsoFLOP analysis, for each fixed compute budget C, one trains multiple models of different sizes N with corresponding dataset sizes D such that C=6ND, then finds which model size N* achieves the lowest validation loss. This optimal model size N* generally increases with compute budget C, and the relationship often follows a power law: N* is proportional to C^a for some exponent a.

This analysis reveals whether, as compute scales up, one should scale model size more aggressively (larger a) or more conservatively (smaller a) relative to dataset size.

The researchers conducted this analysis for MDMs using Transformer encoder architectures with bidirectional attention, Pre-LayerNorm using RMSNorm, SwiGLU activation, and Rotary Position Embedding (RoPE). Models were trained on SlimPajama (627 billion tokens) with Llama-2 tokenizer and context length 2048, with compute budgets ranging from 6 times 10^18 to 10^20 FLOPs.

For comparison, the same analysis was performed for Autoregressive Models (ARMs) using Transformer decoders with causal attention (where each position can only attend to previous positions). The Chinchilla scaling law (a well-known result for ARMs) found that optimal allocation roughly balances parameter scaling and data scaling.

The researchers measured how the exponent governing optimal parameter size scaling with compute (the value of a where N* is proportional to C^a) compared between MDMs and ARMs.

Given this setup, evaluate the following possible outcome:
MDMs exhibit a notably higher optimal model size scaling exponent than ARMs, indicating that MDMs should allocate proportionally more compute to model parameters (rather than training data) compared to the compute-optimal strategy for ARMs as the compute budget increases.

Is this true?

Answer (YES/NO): NO